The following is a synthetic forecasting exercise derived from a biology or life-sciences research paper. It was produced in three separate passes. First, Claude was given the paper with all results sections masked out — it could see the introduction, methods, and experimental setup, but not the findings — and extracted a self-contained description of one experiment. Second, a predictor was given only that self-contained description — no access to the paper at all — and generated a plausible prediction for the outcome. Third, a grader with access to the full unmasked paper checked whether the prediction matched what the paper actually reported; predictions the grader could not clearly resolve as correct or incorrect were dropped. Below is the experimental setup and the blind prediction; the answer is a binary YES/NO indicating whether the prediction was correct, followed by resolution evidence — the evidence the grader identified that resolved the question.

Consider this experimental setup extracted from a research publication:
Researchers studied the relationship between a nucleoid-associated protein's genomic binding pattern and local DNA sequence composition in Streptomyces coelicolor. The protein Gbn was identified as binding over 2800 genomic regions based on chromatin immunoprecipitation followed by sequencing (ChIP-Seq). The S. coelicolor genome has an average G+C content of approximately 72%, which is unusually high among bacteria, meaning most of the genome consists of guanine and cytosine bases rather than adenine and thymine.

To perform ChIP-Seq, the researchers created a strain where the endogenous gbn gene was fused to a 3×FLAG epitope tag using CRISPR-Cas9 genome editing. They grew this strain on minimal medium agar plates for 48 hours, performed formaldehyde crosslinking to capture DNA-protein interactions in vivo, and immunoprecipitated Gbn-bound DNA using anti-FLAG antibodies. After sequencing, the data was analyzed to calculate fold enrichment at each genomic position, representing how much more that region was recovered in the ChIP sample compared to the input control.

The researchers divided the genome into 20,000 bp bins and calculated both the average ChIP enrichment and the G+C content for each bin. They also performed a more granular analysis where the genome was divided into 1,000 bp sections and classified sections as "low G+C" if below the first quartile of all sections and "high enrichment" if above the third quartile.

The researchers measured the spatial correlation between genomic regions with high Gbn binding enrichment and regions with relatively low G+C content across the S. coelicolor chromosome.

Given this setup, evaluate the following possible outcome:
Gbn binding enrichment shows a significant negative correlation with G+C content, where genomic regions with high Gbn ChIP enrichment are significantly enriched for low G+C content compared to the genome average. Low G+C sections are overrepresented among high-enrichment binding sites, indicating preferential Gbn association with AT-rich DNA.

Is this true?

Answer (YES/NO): YES